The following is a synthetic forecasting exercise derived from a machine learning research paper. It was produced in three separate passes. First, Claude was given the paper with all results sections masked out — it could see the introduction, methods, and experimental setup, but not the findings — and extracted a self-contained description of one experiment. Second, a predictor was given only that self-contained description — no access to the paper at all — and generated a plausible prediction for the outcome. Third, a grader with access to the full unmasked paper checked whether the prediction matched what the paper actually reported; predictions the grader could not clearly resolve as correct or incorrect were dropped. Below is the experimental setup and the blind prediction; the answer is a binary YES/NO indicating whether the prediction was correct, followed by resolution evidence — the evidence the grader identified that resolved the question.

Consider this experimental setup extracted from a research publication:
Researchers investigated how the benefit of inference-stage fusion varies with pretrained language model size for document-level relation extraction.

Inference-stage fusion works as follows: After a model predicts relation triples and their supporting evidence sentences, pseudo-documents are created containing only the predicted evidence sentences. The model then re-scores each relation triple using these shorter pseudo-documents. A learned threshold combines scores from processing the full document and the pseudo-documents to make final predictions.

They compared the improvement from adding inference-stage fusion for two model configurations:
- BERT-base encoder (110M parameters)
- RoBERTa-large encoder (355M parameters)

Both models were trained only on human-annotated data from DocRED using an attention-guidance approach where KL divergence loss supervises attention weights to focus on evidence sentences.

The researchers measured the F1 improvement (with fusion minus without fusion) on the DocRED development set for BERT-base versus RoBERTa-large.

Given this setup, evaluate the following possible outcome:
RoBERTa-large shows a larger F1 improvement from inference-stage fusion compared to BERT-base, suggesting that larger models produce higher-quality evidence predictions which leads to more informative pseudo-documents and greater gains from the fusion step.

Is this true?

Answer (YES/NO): NO